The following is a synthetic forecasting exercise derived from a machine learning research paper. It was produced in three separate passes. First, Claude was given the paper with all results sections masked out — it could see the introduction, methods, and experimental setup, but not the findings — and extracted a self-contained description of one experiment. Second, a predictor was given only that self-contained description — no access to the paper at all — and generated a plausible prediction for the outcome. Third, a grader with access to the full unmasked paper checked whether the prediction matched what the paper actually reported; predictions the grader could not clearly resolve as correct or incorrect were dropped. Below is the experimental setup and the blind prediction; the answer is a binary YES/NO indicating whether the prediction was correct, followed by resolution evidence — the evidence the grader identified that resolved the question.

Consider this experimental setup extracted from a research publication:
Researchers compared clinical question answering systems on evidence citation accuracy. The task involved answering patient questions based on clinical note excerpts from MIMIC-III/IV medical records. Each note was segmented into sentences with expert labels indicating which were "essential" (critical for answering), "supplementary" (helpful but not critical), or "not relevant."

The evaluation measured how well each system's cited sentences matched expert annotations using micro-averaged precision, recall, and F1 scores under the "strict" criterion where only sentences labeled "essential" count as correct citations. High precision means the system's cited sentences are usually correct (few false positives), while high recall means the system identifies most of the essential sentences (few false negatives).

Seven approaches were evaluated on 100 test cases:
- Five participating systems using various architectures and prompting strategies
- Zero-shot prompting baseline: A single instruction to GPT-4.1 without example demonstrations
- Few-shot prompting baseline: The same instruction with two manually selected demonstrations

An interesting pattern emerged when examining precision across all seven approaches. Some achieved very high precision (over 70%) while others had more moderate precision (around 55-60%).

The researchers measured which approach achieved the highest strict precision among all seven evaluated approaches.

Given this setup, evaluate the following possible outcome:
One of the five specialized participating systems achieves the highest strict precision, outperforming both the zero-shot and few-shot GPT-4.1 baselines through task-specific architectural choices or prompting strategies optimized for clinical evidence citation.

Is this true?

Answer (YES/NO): NO